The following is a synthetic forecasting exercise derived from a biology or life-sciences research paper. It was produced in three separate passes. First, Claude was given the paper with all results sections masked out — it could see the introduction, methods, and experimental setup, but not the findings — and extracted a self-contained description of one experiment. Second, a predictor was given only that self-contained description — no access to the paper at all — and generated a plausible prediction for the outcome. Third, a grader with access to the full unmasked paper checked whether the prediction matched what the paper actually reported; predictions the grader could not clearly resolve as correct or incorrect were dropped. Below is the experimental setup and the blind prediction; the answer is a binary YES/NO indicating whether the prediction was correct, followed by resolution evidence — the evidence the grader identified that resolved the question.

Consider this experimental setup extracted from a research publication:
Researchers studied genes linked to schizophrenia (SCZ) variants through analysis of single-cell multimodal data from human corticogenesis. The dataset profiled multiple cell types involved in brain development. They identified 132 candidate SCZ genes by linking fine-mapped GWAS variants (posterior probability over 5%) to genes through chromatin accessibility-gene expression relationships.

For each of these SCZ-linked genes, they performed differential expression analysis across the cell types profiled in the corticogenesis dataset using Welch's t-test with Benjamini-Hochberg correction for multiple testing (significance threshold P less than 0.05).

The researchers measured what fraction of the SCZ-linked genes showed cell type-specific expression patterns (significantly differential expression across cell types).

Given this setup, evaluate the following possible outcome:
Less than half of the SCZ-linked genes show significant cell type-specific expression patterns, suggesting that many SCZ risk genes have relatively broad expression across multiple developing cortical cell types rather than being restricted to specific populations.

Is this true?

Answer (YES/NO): NO